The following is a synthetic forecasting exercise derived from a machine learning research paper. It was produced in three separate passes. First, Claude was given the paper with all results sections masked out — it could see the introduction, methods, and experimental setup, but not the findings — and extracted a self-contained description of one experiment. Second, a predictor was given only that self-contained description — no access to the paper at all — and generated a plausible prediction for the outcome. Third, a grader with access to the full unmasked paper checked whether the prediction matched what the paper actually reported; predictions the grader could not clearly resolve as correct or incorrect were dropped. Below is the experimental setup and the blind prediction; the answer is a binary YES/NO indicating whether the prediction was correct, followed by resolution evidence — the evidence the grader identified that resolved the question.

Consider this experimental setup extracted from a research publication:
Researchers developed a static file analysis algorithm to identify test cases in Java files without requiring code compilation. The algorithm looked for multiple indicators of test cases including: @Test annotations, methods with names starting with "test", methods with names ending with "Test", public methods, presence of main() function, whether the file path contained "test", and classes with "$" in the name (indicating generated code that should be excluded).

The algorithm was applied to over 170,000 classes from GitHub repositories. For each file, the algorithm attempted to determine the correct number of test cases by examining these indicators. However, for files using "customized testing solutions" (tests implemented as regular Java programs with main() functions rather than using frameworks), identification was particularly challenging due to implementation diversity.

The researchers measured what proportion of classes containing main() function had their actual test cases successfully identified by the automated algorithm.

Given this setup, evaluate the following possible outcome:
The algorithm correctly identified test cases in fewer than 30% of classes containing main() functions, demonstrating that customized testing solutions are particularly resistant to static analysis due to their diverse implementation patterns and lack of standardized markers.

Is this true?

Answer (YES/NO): YES